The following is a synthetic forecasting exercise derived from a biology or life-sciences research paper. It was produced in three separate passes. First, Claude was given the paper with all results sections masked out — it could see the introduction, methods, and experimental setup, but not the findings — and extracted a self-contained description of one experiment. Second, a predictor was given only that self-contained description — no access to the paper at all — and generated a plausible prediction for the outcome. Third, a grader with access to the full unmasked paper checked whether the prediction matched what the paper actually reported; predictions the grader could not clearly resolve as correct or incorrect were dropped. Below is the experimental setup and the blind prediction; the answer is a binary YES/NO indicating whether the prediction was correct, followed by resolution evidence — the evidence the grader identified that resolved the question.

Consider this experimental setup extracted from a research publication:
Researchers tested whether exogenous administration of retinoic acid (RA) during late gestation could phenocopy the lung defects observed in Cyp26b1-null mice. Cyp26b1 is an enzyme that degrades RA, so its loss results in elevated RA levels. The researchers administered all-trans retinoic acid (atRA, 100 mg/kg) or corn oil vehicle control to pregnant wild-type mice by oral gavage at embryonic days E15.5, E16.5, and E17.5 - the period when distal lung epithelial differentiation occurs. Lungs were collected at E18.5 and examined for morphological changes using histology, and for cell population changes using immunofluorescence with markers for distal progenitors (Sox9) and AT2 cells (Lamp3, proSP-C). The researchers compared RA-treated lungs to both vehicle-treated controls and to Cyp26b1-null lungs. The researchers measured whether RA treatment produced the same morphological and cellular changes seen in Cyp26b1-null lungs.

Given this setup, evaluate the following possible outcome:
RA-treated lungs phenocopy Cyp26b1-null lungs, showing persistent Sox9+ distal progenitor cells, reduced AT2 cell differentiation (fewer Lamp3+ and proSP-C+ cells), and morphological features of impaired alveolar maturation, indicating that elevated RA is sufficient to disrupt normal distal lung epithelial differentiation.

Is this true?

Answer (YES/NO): NO